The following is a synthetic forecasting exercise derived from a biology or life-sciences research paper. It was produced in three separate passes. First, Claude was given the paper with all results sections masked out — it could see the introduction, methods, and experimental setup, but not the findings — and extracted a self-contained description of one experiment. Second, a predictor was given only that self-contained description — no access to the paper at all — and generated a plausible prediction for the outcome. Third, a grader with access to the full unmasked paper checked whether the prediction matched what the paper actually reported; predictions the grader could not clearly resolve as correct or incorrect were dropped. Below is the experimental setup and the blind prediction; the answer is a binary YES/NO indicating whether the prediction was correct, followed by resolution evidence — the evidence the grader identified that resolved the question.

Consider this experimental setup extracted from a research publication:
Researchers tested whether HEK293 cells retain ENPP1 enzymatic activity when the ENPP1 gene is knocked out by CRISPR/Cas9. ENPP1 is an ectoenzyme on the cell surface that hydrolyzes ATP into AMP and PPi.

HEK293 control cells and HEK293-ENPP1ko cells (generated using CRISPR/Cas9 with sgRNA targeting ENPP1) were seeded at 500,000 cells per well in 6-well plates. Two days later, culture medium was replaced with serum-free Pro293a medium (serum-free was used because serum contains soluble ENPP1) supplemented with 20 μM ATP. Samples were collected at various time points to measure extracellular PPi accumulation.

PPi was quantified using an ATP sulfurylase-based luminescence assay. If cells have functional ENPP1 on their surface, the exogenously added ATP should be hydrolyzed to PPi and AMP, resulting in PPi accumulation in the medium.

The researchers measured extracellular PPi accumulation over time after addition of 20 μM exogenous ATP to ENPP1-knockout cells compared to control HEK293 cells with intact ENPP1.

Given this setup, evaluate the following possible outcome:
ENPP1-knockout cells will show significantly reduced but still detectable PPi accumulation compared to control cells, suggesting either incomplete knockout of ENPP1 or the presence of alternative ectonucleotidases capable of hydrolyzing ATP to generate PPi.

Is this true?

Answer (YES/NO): NO